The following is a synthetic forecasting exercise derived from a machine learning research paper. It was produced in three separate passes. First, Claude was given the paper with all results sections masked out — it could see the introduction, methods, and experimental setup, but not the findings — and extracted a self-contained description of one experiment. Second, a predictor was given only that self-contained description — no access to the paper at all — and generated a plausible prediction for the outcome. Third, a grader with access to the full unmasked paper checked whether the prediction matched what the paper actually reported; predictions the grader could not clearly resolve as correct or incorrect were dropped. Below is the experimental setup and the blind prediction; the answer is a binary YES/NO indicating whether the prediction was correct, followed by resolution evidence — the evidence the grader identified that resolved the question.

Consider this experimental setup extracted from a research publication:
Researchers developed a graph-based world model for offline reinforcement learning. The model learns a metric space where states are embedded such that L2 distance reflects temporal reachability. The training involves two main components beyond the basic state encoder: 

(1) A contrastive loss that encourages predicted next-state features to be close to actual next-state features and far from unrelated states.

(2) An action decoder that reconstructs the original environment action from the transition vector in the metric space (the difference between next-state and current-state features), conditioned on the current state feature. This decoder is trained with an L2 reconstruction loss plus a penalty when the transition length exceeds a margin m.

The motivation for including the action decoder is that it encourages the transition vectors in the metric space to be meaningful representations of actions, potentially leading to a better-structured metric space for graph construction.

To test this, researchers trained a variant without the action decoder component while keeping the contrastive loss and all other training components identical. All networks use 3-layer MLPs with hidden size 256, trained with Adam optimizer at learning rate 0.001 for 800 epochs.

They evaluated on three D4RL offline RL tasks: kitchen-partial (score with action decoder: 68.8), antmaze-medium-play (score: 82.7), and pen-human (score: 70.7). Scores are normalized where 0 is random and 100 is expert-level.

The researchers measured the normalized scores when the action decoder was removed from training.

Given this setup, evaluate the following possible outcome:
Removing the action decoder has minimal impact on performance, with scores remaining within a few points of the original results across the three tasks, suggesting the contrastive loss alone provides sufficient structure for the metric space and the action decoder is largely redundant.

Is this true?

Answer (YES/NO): NO